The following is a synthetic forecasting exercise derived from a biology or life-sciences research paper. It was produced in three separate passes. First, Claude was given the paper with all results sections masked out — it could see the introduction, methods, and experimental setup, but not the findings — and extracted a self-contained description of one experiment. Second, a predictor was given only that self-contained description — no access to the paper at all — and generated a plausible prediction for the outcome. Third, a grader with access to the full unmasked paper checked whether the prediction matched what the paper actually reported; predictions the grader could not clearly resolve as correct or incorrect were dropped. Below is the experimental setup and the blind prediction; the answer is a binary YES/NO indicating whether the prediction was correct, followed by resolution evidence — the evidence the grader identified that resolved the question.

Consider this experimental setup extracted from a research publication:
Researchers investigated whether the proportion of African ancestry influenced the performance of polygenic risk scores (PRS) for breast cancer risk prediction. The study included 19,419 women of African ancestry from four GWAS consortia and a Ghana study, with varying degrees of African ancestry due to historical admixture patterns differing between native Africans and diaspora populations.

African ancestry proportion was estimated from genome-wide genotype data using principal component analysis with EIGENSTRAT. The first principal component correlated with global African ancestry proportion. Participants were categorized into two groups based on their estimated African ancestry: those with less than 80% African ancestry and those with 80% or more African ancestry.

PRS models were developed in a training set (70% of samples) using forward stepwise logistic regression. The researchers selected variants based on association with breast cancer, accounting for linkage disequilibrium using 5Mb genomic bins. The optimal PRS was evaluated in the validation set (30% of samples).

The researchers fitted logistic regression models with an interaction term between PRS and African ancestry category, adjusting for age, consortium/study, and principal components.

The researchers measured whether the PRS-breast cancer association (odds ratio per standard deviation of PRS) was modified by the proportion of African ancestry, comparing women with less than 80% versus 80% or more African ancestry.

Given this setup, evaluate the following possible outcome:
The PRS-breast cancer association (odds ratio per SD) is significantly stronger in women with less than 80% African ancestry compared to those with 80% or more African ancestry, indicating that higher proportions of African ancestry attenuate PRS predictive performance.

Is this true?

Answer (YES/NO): NO